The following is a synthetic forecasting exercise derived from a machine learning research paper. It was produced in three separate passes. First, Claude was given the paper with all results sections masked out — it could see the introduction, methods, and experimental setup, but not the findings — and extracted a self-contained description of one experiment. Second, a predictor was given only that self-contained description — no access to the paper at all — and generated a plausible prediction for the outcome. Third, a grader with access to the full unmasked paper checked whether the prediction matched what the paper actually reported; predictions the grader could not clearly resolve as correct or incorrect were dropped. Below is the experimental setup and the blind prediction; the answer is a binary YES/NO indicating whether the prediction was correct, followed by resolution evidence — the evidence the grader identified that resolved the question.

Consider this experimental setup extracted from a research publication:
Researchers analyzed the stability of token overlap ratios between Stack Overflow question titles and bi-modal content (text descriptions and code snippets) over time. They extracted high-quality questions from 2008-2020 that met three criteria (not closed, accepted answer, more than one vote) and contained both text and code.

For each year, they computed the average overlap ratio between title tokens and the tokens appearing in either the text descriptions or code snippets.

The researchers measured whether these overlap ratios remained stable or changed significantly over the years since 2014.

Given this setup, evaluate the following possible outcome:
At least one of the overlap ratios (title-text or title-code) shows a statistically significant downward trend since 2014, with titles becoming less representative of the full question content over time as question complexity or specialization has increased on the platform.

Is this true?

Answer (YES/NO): NO